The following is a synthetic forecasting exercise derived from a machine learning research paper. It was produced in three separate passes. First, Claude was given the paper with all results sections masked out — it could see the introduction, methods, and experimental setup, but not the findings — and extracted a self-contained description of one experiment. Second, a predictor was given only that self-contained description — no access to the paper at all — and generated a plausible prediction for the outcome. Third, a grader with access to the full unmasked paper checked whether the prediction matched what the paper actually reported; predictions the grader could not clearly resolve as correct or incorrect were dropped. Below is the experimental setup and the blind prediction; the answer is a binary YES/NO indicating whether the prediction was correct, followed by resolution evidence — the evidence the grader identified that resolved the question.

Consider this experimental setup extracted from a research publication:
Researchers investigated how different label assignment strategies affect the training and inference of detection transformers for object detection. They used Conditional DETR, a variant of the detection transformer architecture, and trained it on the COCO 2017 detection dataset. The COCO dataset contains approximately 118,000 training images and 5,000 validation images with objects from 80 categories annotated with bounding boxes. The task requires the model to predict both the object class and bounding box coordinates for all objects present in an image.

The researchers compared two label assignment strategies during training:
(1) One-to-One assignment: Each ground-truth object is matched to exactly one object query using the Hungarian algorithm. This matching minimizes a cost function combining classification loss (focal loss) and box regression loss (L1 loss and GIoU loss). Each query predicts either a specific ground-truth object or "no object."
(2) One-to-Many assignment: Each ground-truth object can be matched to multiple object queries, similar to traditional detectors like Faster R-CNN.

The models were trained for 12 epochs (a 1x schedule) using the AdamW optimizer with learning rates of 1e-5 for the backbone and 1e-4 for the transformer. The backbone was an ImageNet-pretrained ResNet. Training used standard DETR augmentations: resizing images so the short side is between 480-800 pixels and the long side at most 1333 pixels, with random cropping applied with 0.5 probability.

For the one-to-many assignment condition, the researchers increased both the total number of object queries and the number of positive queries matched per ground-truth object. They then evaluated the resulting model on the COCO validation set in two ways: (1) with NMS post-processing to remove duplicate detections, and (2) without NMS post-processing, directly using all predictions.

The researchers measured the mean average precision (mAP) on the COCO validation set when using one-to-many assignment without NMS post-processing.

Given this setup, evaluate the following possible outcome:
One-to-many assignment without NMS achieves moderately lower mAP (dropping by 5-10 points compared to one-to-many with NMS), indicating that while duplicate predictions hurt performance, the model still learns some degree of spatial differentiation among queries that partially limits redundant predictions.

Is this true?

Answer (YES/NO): NO